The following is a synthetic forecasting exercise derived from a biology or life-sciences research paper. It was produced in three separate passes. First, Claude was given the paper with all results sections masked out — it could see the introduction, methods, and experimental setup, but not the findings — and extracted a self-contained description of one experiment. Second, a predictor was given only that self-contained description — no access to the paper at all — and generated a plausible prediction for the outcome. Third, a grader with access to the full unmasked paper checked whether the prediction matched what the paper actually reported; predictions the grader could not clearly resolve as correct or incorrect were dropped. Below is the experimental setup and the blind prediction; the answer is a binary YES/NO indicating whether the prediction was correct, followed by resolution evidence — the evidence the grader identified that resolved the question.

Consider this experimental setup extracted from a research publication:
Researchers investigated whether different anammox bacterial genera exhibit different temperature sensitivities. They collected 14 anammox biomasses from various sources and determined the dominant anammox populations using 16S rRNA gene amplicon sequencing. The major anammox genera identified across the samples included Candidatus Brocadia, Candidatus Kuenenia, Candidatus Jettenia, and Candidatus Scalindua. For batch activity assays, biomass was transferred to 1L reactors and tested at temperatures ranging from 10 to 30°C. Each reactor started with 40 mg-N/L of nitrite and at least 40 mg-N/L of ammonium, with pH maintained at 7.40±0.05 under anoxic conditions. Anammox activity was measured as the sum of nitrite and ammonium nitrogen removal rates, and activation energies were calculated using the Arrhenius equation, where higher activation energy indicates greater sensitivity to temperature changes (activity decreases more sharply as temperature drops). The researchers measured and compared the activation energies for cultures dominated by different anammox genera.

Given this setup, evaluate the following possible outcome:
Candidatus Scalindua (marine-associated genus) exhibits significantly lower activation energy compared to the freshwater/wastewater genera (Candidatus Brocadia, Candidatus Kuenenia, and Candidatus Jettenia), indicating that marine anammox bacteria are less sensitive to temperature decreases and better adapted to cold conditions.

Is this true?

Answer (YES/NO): YES